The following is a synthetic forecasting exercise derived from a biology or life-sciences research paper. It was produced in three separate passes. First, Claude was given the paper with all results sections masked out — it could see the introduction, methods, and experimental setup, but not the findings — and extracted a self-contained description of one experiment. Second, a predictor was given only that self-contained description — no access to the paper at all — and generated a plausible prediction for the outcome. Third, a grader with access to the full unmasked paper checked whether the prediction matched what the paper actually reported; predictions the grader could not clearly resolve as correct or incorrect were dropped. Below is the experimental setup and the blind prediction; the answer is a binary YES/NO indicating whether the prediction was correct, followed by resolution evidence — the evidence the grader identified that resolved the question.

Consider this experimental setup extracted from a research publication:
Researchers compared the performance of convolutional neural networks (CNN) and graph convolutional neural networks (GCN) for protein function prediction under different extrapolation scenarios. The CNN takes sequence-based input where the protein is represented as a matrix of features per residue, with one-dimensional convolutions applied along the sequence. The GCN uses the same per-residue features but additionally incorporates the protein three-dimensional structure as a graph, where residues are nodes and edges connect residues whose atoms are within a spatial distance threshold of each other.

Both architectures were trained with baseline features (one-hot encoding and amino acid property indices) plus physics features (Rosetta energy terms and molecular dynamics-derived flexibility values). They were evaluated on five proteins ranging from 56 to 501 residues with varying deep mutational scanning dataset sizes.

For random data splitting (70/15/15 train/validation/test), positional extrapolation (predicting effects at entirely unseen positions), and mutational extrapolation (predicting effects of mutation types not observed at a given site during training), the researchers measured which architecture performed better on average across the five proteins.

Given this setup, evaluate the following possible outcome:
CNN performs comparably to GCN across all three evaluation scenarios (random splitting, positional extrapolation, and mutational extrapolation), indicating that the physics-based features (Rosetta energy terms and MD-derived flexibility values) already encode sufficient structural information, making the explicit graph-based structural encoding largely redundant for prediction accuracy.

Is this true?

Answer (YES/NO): YES